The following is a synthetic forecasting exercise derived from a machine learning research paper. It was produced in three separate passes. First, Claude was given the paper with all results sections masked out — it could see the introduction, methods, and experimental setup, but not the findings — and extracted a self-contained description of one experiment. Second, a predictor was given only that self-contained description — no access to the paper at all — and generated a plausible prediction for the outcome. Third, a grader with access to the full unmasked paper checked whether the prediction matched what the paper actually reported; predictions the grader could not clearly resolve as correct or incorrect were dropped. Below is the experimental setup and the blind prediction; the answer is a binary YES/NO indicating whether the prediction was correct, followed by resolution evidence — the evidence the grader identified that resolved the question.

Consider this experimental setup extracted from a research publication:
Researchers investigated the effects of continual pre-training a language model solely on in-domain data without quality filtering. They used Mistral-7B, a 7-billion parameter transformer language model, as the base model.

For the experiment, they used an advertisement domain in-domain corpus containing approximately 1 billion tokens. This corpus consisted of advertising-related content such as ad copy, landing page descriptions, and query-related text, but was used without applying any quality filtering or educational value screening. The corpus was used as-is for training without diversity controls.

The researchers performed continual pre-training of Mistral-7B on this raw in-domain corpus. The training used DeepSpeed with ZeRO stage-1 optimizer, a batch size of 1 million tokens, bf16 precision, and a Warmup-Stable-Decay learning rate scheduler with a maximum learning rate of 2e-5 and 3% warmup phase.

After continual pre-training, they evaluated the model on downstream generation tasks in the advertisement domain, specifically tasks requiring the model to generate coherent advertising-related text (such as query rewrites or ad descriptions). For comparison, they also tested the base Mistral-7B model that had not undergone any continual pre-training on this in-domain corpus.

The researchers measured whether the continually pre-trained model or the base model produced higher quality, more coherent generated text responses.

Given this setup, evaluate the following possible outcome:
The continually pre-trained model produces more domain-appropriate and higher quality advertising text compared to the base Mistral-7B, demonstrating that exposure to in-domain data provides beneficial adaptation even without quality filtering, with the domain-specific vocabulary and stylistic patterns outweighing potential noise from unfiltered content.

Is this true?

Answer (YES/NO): NO